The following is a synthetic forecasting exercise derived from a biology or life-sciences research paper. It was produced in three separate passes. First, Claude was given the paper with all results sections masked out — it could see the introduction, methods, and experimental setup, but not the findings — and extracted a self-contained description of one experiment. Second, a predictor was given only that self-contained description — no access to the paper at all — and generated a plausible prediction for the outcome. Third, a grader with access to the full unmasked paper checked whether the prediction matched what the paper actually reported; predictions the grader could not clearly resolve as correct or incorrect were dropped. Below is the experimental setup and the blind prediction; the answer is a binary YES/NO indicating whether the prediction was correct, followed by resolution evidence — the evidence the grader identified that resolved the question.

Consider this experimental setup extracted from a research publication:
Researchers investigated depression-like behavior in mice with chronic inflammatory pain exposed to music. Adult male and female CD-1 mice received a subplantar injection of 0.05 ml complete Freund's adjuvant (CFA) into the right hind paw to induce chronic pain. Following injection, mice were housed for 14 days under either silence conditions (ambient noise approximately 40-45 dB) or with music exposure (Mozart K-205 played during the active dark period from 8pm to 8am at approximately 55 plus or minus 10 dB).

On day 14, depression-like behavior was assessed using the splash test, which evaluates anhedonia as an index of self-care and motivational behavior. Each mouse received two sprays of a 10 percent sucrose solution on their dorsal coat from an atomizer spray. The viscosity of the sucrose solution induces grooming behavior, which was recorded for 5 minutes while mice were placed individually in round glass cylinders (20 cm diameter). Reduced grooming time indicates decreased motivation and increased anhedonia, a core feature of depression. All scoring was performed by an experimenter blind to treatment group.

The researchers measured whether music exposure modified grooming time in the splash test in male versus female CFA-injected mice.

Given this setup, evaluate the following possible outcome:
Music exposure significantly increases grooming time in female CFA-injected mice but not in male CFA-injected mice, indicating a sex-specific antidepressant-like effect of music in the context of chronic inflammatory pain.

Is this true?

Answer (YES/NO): YES